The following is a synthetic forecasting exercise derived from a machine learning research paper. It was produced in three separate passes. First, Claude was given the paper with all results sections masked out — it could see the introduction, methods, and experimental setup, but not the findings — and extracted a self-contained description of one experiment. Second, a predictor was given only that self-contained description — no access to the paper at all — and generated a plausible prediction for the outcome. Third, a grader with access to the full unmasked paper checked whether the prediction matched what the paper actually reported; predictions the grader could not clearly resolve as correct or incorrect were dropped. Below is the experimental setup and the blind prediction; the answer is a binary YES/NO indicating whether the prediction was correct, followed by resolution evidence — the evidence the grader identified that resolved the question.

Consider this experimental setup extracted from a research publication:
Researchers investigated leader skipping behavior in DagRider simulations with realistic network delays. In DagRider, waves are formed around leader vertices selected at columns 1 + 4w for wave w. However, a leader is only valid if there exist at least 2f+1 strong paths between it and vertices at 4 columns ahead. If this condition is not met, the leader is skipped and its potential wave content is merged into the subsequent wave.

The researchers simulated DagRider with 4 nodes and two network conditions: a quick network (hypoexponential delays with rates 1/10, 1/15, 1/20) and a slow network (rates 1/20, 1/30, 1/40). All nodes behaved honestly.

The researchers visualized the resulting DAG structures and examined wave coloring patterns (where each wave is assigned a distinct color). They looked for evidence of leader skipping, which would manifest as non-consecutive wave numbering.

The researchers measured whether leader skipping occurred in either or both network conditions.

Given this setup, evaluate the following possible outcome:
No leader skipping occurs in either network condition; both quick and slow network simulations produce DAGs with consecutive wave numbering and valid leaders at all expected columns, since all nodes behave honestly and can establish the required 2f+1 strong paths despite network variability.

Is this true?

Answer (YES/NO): NO